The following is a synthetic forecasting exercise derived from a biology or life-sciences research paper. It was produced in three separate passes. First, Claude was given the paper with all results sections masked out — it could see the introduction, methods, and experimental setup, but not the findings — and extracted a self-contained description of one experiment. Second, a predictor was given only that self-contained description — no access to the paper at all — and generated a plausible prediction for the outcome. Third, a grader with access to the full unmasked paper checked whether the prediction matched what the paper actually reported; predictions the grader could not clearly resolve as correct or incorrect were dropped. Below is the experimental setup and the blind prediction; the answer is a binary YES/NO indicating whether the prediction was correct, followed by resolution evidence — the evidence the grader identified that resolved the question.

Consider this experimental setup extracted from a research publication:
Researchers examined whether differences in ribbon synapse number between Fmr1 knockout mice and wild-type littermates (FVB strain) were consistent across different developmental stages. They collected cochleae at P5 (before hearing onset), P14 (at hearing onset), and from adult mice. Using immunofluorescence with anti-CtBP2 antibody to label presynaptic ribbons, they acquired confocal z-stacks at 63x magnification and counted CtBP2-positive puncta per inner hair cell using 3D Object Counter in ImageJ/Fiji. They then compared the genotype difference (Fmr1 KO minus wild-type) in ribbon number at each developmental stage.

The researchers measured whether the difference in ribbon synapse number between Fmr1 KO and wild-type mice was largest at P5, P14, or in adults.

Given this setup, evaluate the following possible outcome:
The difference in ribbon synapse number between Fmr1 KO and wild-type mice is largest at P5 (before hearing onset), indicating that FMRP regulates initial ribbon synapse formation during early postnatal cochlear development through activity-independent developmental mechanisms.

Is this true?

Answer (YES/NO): NO